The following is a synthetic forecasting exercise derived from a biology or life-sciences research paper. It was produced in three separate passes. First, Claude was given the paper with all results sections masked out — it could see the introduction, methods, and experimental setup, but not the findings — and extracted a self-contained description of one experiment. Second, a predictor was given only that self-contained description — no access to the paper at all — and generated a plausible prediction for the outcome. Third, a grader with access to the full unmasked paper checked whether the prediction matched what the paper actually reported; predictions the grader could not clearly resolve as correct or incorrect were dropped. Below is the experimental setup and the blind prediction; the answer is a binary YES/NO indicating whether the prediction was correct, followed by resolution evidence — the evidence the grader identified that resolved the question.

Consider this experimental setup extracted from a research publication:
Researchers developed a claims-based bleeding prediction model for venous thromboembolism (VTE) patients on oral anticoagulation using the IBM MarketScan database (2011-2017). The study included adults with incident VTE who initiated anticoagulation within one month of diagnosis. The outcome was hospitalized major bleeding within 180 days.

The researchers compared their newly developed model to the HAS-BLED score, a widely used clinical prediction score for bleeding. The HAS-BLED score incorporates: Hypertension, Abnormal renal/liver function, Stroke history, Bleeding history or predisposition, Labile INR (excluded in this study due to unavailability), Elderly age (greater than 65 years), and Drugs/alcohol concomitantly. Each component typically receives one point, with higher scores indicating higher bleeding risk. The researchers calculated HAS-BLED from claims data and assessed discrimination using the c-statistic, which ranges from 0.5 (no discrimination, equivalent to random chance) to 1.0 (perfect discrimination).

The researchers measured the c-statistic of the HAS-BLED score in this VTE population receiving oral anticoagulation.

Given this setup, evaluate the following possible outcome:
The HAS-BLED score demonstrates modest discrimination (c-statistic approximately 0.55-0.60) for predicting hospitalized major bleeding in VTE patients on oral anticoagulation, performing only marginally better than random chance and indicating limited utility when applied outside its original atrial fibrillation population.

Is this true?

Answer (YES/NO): NO